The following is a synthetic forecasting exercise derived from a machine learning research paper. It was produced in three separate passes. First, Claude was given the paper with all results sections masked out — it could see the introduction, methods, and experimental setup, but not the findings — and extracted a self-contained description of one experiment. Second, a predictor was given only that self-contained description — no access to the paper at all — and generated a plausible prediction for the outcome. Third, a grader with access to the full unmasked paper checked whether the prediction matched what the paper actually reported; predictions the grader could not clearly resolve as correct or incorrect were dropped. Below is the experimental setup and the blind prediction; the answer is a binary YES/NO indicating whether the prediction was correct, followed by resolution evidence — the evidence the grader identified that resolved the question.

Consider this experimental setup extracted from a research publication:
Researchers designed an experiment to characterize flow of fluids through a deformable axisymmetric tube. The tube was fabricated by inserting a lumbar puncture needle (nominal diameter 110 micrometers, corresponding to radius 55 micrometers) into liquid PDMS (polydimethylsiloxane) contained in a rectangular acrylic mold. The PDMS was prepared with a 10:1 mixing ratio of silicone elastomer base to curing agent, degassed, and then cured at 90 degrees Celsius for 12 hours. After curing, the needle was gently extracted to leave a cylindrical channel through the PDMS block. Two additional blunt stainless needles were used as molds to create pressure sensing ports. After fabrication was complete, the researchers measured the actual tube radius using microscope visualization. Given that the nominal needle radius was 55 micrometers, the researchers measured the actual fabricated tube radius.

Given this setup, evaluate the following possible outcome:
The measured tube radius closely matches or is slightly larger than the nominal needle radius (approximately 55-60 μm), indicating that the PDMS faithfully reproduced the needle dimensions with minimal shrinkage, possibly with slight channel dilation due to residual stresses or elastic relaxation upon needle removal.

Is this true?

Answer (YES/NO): NO